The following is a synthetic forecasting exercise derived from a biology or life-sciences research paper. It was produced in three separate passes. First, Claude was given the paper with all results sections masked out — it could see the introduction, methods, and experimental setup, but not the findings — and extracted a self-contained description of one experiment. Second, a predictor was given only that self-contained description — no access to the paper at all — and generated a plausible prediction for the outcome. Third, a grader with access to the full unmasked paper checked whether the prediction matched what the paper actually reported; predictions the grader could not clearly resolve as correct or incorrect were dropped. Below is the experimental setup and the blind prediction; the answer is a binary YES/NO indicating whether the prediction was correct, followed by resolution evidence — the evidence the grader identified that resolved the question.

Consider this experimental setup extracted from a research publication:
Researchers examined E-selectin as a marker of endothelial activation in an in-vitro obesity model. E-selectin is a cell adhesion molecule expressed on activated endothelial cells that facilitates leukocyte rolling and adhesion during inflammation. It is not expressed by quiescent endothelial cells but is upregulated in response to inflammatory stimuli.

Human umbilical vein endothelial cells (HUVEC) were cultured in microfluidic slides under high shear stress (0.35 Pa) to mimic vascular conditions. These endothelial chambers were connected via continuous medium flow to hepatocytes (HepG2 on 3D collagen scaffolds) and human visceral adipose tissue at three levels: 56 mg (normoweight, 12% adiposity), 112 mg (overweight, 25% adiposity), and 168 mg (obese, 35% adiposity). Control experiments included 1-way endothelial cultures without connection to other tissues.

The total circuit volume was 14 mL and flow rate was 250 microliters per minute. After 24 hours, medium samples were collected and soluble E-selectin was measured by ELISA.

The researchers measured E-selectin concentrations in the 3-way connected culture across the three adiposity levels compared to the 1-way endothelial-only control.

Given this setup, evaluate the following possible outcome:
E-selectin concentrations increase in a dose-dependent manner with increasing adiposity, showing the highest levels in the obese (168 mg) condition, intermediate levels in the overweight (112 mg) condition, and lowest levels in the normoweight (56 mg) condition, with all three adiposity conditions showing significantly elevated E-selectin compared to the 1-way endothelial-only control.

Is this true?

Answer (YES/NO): NO